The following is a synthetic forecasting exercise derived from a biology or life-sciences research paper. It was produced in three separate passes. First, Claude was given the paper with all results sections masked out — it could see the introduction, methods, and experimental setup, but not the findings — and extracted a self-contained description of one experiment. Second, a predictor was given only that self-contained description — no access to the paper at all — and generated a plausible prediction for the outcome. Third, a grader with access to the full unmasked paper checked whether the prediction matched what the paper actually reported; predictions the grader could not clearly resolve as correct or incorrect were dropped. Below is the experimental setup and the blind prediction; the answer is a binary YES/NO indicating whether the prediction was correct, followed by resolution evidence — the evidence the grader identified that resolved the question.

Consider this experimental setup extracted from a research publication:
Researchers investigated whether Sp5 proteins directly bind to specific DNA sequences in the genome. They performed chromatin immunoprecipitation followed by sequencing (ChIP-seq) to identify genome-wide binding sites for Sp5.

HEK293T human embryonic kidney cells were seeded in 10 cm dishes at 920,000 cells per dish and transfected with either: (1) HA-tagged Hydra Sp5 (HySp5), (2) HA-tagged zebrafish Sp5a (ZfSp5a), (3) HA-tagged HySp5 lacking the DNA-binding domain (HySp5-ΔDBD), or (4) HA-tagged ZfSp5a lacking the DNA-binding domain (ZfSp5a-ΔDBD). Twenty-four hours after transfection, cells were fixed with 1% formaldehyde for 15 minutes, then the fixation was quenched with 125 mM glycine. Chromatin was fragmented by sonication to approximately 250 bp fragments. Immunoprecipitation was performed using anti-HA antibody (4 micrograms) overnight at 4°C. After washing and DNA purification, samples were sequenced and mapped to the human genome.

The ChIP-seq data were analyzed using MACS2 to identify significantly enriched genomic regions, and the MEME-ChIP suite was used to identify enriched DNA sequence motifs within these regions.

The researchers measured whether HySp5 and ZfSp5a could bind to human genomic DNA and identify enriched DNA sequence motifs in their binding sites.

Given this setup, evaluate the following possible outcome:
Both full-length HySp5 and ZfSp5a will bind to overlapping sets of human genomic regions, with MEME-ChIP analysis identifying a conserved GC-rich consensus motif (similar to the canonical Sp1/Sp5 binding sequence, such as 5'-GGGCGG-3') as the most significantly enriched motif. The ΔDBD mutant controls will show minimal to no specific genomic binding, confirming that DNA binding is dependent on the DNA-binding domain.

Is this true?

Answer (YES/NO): YES